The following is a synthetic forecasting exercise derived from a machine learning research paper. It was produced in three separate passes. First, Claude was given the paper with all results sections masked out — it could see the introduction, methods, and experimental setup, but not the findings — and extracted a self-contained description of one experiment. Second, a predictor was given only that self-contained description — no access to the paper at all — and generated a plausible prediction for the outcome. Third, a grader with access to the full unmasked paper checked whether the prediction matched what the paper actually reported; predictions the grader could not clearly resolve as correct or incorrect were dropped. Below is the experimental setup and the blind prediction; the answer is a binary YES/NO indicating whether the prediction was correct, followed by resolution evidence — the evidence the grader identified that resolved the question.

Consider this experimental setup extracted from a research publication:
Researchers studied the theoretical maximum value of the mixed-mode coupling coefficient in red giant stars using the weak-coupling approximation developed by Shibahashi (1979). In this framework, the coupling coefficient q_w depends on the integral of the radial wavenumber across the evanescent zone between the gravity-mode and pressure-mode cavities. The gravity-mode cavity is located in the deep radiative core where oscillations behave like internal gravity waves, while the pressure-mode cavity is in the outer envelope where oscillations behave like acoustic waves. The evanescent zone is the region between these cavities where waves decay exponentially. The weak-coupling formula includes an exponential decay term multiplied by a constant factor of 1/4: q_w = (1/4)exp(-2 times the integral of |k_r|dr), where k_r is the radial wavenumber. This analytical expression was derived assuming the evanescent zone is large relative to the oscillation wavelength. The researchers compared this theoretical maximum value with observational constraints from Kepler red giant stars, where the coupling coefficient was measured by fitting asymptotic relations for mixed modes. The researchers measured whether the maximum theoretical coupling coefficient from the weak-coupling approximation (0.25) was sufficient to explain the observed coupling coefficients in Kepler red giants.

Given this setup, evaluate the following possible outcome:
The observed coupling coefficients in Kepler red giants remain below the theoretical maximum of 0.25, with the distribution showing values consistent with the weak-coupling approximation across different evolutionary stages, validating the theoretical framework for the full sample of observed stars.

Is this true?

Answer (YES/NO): NO